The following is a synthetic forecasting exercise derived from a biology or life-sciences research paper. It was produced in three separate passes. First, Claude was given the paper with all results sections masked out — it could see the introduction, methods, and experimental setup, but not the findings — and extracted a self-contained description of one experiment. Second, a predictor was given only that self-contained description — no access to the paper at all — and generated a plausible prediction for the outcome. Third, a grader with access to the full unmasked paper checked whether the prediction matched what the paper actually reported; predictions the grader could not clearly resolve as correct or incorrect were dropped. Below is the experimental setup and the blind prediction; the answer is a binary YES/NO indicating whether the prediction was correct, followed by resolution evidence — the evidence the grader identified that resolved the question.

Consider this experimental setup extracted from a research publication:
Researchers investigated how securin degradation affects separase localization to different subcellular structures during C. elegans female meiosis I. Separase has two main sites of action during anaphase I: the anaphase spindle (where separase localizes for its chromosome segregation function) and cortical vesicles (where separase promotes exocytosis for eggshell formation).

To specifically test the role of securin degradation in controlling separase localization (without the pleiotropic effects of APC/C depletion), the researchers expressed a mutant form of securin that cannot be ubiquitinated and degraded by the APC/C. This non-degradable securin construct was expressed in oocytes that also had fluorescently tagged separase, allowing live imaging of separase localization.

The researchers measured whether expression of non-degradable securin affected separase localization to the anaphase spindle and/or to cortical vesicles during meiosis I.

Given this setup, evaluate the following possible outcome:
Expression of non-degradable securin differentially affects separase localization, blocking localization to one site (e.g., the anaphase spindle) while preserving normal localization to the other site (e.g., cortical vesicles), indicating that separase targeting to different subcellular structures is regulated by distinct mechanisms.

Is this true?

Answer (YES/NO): YES